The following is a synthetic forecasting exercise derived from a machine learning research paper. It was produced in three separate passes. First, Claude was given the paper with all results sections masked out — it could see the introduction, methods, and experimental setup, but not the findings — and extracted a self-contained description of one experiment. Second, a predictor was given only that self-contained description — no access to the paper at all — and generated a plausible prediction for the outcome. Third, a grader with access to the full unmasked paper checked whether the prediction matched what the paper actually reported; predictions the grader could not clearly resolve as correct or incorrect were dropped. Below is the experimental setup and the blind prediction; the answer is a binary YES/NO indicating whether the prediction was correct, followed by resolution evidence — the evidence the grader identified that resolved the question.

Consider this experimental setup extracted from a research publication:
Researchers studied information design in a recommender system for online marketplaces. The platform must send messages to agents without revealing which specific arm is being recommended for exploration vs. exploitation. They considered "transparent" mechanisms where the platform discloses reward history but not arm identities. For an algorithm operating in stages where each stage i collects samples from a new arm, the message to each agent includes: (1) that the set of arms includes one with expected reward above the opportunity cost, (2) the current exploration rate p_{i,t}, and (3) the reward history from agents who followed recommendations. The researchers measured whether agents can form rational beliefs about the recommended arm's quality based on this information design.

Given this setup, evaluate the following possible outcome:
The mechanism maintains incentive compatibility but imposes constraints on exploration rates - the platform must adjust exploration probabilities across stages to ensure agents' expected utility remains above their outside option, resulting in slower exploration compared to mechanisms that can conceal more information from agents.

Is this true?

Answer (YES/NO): NO